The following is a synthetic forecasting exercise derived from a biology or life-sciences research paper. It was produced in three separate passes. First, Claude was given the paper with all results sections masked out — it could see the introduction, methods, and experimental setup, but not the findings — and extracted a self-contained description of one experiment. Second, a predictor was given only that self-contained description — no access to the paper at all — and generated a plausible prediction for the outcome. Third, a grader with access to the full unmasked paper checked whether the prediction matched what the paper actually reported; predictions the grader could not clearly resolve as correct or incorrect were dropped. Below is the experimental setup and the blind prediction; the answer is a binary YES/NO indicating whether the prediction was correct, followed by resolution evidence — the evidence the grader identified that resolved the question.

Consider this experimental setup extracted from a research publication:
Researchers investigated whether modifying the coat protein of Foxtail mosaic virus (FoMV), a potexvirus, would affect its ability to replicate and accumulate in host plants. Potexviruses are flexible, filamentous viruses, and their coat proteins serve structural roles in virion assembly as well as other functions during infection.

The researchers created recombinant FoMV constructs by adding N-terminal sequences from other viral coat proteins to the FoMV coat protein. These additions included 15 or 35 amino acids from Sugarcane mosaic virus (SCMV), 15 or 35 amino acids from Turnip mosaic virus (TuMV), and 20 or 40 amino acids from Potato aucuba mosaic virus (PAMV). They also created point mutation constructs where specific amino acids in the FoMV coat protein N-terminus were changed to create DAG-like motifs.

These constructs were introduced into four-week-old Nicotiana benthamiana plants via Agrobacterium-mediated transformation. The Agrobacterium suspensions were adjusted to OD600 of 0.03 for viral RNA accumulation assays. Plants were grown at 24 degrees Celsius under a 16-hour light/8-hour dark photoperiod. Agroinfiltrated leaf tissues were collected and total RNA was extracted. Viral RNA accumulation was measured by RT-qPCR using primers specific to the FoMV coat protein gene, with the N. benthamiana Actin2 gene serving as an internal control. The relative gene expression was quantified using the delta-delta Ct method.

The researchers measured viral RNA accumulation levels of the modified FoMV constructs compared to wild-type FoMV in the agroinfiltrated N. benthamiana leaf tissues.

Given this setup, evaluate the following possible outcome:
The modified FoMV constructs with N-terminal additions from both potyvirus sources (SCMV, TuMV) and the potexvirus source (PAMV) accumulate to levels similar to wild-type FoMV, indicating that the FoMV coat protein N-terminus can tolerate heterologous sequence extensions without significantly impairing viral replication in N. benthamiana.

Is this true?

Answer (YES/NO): NO